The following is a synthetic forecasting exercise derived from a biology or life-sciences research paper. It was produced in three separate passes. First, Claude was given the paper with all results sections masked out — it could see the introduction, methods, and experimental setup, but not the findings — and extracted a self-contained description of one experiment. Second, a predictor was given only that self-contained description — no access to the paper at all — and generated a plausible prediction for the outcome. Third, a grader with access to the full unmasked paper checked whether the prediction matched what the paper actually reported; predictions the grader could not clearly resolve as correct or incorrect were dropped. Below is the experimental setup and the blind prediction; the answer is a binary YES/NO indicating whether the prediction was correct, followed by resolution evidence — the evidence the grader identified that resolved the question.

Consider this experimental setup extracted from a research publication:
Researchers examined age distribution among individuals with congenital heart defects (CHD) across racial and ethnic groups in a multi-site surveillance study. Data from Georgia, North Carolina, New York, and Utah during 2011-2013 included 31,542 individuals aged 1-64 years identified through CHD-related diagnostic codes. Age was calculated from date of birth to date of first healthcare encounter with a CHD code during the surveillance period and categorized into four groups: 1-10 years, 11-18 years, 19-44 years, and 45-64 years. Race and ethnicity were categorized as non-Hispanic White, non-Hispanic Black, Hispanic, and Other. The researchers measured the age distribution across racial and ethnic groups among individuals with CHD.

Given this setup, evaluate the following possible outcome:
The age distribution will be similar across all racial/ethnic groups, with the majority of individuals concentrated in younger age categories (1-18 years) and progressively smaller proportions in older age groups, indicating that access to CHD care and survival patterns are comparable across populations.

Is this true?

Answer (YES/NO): NO